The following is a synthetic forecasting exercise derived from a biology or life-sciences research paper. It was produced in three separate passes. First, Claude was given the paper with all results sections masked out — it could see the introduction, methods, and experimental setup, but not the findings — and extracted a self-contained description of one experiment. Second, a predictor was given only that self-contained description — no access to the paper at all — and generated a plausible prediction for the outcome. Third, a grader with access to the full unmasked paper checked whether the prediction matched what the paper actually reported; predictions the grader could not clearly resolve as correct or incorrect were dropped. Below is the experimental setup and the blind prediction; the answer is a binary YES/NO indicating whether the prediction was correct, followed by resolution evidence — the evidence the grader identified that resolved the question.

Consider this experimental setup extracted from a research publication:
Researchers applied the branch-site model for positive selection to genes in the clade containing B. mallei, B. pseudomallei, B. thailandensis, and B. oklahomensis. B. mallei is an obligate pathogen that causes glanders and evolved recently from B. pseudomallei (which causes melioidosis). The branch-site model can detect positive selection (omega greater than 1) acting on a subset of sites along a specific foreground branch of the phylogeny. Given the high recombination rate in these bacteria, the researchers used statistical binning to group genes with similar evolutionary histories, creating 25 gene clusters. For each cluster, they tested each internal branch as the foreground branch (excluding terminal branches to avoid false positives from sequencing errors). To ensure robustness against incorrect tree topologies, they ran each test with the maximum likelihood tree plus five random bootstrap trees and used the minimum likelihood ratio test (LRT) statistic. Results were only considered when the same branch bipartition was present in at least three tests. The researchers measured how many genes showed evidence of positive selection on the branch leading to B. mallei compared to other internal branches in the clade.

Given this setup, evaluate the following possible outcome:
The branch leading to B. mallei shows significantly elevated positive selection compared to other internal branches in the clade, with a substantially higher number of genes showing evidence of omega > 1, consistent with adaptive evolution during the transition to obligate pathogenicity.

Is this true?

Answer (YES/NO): NO